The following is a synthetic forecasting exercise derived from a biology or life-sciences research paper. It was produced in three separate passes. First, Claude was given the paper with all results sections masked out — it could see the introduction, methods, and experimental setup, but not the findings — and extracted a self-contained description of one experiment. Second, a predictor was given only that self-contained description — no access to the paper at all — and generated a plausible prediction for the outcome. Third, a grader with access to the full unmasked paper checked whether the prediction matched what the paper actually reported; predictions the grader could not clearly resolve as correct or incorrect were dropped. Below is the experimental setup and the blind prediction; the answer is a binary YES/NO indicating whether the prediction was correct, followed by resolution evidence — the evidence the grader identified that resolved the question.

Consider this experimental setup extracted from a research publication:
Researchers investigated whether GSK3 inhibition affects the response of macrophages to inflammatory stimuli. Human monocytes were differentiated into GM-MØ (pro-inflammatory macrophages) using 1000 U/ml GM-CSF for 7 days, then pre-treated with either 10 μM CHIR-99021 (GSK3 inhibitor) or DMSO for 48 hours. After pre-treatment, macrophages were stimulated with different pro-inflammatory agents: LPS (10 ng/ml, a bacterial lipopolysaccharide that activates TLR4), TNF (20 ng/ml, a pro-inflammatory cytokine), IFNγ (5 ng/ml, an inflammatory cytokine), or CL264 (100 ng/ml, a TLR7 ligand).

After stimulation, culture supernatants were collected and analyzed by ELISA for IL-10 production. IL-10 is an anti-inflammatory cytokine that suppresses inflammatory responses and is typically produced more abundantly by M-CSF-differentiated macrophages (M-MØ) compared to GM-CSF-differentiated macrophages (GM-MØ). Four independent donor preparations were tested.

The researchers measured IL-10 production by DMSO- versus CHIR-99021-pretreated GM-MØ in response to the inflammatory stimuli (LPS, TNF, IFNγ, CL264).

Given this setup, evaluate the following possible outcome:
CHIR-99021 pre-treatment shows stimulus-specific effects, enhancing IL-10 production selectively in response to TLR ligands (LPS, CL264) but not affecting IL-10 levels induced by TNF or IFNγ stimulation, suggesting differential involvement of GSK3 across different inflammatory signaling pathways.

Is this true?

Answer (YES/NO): NO